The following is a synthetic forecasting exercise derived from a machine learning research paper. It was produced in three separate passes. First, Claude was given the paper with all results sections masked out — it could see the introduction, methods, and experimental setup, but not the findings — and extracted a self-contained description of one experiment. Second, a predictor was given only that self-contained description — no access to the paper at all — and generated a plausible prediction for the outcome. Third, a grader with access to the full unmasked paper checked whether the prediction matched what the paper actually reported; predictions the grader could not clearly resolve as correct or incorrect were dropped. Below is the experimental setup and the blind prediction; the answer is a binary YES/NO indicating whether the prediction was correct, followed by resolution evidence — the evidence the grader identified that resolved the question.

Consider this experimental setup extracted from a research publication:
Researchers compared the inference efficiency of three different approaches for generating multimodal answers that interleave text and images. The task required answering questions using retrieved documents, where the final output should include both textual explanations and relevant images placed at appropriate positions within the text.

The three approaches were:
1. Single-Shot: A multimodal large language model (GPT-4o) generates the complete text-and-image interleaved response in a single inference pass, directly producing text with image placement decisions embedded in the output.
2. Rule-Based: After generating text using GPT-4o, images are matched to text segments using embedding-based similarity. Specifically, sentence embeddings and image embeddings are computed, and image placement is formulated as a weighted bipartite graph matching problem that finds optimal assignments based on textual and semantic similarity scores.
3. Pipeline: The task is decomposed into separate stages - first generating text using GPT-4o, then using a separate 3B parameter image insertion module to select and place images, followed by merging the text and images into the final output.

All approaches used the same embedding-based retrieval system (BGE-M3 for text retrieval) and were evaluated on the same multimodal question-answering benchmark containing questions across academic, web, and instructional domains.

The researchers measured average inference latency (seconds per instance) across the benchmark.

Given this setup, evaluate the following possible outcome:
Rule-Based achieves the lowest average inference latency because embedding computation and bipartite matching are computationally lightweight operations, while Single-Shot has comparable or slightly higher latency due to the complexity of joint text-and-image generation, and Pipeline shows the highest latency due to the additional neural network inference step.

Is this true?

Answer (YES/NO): NO